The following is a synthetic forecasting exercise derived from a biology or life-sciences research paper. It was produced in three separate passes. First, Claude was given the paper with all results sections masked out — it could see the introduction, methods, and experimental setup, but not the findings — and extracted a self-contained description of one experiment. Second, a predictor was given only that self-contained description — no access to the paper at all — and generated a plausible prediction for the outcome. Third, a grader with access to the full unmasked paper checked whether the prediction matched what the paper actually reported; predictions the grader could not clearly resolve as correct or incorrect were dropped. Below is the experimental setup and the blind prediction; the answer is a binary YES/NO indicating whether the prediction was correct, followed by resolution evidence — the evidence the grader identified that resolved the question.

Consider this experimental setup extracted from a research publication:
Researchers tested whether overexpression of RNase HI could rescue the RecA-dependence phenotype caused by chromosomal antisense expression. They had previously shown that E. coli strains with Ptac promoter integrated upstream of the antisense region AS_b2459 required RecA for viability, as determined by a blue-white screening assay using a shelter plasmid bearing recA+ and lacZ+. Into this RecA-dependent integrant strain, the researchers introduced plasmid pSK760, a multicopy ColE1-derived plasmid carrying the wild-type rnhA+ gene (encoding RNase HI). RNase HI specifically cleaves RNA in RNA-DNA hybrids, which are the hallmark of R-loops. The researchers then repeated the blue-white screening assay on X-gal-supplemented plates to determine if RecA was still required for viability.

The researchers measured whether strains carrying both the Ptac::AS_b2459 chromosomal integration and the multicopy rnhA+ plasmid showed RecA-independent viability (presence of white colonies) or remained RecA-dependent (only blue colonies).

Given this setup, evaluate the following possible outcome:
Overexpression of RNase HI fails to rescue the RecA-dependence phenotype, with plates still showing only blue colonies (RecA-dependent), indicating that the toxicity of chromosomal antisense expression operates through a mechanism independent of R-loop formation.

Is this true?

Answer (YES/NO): NO